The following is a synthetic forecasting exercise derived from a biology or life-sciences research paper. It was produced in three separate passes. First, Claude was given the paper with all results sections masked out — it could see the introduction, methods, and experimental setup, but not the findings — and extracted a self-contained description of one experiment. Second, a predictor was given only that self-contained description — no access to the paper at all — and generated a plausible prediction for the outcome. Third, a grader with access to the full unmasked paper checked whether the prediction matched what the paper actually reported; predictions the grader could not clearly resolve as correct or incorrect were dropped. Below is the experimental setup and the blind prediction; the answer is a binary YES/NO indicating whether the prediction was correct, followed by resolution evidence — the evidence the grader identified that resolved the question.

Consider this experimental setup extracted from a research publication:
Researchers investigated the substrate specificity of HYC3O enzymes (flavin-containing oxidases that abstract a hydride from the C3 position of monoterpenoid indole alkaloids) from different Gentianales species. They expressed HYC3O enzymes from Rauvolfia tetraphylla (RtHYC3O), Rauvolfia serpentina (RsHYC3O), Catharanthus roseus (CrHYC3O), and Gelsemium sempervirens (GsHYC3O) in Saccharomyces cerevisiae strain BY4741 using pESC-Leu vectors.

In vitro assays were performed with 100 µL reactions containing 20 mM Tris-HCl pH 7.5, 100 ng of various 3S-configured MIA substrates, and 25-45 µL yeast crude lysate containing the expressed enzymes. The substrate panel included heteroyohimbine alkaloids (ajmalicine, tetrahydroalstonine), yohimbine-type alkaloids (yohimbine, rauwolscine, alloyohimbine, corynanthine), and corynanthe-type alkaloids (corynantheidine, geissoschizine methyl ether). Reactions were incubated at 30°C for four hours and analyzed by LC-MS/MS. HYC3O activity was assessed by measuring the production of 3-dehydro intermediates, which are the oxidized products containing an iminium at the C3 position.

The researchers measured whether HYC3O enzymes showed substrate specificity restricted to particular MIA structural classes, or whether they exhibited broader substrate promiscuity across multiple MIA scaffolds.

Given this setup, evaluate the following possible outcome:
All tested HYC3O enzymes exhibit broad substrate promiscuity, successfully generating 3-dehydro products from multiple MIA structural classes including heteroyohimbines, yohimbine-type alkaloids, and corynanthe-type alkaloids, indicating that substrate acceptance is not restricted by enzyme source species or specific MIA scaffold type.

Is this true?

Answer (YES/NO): NO